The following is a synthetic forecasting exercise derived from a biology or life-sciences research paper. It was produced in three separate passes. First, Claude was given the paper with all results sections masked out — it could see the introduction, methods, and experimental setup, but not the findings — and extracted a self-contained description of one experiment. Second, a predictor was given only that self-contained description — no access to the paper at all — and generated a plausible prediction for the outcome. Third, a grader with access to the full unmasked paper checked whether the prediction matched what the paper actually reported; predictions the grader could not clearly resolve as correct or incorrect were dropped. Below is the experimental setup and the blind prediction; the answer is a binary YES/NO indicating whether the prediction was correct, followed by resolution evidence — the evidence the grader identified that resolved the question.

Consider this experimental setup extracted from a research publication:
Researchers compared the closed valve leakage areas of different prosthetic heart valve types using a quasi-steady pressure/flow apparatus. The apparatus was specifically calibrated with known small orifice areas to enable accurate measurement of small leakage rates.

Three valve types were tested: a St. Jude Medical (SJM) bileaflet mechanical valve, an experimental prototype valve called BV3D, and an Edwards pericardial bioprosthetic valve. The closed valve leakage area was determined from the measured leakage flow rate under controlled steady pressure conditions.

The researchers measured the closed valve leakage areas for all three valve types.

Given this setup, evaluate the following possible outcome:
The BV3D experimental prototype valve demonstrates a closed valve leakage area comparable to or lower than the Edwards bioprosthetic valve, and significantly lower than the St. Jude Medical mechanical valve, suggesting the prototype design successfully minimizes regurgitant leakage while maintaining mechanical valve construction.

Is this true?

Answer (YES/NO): YES